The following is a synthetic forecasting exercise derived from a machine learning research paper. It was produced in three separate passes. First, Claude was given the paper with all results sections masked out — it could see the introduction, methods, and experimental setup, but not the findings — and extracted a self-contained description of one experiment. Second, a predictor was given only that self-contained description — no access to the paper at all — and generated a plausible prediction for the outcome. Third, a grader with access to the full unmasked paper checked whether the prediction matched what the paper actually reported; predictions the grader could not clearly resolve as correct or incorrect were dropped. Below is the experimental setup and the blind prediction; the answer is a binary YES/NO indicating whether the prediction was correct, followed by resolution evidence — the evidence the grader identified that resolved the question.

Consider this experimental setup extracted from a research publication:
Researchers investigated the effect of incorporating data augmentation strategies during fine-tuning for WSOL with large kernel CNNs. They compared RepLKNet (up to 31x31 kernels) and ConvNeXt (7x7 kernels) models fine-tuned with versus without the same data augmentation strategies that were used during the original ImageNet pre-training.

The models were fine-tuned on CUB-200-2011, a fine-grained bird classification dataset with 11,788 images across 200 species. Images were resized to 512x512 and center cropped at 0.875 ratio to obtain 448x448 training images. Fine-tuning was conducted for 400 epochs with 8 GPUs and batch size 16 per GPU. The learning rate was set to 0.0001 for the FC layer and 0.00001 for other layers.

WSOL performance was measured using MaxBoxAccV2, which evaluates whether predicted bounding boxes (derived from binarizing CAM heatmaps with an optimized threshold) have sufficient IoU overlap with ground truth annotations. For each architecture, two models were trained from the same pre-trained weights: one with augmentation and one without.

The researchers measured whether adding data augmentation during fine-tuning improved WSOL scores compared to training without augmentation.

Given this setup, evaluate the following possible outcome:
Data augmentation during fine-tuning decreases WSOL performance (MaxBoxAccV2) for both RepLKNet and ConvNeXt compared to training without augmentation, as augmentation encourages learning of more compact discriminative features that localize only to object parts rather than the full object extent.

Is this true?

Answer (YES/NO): NO